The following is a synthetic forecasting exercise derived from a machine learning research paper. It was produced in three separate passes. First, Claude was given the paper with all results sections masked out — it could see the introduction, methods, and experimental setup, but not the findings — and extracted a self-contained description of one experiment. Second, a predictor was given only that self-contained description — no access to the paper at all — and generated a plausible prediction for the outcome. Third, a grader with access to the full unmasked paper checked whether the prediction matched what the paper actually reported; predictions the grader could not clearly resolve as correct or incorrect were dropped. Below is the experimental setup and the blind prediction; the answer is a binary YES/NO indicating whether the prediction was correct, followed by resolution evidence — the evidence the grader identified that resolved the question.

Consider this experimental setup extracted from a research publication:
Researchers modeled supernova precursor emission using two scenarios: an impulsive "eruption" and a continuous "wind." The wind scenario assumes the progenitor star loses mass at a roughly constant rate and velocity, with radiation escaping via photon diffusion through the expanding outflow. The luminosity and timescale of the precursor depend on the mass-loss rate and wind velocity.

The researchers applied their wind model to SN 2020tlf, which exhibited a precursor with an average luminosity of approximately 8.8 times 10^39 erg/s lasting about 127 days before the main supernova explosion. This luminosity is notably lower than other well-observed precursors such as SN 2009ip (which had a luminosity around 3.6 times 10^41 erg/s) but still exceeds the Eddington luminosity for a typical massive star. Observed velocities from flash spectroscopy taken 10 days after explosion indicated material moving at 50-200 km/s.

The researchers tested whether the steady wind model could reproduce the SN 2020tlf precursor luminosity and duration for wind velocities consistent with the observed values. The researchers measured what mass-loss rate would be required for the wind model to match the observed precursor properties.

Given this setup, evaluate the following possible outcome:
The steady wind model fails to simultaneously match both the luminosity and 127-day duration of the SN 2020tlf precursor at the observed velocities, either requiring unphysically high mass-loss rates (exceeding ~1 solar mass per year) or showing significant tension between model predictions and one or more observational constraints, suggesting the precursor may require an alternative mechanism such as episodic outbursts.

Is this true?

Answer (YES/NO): NO